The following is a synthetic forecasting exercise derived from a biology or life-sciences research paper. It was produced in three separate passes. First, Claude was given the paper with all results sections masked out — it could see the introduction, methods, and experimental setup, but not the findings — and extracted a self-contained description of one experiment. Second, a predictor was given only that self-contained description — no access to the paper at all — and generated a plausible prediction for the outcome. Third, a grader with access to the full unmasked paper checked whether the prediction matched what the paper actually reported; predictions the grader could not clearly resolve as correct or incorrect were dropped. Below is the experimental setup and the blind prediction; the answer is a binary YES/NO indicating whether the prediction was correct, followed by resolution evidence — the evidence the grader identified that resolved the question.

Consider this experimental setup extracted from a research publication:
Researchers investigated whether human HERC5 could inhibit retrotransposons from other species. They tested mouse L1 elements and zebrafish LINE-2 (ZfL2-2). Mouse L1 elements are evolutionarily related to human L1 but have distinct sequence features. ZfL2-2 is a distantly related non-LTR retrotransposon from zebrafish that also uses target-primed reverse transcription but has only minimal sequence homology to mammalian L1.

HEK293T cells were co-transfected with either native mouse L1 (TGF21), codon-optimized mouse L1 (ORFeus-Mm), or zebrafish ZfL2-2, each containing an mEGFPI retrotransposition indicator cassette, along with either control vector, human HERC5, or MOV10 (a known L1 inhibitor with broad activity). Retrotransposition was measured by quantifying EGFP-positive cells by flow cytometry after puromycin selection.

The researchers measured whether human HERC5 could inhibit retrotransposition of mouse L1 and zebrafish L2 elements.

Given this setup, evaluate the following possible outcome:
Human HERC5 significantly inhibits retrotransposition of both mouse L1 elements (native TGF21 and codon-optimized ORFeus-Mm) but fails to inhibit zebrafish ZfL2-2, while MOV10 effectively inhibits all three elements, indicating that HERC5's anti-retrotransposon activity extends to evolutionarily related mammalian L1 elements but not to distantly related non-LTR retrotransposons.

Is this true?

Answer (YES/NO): YES